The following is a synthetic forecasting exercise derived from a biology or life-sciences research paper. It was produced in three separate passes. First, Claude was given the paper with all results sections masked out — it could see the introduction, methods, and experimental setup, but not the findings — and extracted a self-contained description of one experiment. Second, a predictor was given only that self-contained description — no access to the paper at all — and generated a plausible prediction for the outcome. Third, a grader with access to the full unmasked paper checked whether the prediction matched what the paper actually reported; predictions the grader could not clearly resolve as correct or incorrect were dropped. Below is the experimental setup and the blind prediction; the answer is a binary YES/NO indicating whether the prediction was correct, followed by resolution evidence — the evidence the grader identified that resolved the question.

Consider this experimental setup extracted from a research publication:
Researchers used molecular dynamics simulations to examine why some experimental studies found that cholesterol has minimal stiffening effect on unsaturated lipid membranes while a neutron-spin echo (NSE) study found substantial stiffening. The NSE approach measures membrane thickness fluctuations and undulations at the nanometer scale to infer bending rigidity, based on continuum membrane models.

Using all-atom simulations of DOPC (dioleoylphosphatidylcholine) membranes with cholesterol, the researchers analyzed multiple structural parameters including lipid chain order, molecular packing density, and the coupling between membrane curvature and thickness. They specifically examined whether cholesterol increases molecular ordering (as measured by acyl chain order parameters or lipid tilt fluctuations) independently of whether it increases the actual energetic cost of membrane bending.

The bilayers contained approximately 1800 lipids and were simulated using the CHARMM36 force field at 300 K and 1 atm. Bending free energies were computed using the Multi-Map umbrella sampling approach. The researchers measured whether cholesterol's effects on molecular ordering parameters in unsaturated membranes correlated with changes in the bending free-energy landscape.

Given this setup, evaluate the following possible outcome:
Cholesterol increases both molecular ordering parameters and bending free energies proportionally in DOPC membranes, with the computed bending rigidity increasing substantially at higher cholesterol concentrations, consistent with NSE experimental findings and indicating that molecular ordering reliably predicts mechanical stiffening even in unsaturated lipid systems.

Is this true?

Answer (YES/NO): NO